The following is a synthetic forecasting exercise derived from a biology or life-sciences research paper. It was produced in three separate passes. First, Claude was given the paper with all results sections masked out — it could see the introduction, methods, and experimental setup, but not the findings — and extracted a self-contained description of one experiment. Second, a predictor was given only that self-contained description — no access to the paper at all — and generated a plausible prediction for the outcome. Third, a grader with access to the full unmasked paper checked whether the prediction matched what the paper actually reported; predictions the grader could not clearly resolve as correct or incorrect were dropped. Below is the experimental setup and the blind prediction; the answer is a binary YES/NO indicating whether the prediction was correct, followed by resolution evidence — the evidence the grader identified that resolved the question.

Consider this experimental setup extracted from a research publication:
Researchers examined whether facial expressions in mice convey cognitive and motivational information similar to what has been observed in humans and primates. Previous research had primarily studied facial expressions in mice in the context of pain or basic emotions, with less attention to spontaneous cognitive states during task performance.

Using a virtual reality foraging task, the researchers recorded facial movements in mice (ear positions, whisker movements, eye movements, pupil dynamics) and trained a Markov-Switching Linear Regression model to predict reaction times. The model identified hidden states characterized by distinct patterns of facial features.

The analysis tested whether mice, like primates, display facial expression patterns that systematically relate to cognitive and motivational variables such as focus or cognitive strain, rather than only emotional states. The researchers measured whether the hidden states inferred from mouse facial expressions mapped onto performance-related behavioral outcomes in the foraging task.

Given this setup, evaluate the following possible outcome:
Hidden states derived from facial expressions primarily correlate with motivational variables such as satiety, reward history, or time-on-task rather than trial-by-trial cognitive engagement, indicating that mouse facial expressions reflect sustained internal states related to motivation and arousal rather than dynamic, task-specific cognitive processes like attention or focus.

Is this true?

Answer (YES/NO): NO